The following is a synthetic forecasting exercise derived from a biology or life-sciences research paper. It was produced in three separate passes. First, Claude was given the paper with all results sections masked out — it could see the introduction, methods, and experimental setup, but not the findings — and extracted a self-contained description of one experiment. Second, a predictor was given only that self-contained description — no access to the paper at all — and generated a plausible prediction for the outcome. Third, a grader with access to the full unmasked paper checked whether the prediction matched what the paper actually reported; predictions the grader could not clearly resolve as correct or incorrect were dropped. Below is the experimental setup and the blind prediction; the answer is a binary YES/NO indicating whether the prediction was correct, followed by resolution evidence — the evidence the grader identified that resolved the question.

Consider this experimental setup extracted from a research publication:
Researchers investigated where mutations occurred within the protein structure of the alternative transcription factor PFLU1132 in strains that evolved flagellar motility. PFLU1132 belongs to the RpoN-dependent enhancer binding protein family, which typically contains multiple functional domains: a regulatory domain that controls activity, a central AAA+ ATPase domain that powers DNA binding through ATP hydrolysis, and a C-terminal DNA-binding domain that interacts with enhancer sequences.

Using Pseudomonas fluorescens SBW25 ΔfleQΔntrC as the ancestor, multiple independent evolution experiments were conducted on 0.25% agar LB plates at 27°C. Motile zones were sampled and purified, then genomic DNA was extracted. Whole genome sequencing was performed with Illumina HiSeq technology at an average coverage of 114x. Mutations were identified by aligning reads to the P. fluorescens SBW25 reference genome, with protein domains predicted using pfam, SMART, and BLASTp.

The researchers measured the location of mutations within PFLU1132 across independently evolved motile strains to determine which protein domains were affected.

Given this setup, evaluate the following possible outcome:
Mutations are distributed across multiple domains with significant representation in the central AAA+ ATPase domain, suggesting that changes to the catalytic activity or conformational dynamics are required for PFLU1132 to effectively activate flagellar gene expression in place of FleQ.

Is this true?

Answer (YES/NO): NO